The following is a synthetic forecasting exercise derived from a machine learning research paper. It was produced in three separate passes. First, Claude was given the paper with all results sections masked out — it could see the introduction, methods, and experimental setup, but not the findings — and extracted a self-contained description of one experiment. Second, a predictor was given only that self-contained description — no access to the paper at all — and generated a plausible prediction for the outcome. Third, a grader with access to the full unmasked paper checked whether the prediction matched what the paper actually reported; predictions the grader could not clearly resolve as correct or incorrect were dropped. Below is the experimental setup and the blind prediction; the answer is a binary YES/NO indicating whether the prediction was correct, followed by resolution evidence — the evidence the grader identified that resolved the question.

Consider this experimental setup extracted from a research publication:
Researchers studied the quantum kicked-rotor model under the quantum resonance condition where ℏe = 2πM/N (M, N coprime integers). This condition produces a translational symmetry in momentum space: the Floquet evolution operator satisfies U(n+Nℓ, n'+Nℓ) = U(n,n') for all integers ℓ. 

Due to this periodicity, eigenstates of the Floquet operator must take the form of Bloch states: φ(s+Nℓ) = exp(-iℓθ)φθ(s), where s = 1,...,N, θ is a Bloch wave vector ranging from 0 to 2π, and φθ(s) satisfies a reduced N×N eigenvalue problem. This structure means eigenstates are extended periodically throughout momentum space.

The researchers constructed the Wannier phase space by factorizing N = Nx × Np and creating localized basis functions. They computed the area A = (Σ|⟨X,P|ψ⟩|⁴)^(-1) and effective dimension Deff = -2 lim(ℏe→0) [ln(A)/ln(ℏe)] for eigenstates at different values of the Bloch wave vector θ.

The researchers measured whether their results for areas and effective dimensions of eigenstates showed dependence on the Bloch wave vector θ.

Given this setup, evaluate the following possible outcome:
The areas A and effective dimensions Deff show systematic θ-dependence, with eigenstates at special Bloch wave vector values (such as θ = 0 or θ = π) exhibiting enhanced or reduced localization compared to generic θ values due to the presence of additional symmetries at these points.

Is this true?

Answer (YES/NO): NO